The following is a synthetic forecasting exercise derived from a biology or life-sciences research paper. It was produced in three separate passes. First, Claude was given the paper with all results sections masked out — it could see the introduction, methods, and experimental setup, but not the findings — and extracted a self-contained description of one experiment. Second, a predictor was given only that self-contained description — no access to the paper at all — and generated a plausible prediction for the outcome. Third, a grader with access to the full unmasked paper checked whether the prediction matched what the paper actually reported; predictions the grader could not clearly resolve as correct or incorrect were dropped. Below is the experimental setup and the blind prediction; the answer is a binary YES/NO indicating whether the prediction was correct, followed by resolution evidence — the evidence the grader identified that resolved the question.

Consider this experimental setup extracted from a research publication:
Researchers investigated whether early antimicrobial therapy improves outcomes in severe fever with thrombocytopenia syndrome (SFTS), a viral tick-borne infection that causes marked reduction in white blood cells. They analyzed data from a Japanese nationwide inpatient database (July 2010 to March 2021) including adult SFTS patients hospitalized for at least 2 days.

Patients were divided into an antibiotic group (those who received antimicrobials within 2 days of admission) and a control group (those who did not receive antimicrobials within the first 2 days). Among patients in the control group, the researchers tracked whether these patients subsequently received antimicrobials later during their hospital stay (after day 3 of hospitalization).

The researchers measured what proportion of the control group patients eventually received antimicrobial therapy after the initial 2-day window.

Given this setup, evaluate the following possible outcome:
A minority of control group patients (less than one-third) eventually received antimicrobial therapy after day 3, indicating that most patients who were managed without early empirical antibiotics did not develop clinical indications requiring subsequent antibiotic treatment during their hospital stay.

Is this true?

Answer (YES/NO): YES